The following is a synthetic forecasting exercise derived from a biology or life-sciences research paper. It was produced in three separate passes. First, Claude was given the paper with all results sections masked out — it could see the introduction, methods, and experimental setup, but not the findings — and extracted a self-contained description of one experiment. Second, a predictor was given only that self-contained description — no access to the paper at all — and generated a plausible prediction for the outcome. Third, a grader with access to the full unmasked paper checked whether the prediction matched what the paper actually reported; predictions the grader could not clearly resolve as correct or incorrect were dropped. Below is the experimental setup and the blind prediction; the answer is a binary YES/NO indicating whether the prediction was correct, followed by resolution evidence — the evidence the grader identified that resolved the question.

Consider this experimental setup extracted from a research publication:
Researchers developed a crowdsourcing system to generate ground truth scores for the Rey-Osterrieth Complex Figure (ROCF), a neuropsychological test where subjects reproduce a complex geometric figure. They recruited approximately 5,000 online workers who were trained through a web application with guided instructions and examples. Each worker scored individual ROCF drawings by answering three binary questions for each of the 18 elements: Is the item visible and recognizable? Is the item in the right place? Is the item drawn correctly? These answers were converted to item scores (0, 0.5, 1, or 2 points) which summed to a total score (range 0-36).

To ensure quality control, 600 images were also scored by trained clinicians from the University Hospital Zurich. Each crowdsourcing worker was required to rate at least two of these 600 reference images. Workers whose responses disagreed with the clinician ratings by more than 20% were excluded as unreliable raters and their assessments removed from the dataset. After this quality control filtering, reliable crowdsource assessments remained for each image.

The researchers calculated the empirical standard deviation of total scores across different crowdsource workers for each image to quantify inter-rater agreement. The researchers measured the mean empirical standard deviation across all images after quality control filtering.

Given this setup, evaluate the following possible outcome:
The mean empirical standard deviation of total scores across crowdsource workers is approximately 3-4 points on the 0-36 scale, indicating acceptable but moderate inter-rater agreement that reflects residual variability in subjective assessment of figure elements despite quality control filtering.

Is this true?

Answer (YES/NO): YES